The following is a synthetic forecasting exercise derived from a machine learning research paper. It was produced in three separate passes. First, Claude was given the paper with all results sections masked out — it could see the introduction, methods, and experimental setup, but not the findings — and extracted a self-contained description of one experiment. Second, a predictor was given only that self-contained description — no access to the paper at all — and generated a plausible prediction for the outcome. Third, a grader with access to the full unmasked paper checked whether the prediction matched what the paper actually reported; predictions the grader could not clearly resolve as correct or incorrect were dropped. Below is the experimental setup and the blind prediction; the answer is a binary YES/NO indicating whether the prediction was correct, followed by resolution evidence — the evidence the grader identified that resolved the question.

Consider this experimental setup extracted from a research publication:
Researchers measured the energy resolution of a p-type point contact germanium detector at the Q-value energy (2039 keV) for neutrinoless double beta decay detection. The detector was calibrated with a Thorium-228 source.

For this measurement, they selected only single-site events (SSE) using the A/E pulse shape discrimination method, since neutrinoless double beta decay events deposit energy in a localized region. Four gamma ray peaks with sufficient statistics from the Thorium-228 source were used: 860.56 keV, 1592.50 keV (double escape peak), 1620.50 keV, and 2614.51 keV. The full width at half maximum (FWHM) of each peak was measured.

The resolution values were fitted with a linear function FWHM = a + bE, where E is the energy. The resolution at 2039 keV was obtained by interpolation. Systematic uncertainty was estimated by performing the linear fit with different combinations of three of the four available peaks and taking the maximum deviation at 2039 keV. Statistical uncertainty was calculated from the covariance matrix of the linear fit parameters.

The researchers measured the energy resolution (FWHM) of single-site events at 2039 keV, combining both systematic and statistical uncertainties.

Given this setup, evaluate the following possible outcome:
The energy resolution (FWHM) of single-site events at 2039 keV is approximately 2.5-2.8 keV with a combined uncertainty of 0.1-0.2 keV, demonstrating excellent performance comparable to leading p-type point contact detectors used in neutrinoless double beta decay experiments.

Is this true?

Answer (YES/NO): YES